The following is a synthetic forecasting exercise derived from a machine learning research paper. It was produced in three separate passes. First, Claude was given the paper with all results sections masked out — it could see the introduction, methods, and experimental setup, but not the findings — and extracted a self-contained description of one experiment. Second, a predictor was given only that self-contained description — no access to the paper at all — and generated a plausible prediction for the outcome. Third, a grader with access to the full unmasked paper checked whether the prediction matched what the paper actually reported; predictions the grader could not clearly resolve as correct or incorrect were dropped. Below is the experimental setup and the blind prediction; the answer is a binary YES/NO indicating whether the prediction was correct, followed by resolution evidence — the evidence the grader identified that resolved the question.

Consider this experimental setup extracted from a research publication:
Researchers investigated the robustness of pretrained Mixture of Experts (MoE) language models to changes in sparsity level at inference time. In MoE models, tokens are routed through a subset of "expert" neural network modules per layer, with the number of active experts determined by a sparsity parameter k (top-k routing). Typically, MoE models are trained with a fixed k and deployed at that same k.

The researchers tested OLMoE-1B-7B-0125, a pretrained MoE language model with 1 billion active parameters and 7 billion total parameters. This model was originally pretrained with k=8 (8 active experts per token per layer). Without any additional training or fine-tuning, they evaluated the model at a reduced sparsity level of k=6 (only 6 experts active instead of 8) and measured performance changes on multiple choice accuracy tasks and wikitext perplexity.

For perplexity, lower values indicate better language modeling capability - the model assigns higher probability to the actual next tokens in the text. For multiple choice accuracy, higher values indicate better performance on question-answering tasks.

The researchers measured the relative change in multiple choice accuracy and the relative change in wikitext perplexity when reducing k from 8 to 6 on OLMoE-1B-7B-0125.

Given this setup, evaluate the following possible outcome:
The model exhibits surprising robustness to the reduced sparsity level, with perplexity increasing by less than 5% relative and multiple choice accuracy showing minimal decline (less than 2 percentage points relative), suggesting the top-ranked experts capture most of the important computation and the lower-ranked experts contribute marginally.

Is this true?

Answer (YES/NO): NO